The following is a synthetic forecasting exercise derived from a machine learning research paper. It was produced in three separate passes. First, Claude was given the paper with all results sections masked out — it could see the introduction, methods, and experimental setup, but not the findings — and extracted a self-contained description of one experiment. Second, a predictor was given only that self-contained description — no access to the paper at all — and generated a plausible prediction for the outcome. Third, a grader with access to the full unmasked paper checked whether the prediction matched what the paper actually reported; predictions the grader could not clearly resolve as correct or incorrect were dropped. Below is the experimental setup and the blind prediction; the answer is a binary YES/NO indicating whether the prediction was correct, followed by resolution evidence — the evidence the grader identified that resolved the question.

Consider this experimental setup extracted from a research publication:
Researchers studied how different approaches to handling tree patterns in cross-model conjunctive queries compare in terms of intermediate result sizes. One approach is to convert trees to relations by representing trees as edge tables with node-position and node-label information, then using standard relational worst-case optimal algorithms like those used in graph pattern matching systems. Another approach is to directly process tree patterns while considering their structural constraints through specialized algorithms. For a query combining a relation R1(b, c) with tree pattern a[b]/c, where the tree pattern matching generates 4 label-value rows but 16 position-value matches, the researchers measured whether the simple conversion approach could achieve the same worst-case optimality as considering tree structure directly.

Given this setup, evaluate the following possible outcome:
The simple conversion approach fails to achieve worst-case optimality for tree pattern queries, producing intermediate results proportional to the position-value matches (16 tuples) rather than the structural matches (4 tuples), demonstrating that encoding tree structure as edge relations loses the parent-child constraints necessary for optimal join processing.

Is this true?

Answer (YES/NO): YES